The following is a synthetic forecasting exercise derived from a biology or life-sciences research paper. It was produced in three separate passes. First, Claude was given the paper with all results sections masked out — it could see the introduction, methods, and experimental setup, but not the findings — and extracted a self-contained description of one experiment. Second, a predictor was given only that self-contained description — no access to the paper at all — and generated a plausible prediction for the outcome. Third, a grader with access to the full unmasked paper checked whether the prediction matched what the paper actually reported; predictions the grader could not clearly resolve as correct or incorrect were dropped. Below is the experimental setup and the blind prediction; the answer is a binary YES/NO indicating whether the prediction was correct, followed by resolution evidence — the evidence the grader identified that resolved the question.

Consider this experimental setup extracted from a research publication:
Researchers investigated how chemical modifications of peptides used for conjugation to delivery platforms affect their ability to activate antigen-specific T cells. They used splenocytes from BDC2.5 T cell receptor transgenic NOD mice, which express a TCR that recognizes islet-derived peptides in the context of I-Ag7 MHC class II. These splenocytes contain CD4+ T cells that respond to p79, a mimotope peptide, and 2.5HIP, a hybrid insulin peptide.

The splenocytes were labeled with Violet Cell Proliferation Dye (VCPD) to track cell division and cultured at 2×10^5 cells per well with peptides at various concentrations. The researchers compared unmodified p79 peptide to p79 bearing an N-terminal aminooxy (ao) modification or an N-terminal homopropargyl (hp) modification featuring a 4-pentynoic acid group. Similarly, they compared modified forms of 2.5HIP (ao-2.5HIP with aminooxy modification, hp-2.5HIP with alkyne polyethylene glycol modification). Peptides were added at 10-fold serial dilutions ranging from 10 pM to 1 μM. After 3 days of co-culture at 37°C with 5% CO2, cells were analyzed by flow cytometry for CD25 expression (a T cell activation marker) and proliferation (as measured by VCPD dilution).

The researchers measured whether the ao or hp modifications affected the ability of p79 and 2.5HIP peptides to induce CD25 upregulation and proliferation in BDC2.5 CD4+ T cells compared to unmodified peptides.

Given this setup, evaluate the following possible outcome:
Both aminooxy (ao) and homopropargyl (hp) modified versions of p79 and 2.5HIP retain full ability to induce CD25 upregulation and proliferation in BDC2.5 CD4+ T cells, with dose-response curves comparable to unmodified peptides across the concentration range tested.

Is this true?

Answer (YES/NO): NO